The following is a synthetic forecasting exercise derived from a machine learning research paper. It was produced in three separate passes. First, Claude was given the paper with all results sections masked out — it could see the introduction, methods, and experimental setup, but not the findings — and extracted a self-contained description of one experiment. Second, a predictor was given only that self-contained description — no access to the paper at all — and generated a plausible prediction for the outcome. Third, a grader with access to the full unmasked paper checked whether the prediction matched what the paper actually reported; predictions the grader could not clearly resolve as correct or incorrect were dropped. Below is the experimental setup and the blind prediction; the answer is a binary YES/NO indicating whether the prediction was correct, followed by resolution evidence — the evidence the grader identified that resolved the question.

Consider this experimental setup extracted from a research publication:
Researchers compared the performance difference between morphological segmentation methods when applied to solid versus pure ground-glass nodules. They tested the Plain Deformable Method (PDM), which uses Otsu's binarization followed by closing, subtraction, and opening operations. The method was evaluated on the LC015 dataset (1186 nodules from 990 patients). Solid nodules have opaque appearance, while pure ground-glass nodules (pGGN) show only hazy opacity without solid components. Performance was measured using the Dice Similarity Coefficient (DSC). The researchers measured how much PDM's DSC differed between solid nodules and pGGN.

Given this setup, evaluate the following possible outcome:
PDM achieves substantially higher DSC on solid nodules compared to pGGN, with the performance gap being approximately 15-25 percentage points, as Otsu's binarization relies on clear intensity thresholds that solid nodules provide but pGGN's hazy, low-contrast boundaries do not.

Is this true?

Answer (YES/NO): NO